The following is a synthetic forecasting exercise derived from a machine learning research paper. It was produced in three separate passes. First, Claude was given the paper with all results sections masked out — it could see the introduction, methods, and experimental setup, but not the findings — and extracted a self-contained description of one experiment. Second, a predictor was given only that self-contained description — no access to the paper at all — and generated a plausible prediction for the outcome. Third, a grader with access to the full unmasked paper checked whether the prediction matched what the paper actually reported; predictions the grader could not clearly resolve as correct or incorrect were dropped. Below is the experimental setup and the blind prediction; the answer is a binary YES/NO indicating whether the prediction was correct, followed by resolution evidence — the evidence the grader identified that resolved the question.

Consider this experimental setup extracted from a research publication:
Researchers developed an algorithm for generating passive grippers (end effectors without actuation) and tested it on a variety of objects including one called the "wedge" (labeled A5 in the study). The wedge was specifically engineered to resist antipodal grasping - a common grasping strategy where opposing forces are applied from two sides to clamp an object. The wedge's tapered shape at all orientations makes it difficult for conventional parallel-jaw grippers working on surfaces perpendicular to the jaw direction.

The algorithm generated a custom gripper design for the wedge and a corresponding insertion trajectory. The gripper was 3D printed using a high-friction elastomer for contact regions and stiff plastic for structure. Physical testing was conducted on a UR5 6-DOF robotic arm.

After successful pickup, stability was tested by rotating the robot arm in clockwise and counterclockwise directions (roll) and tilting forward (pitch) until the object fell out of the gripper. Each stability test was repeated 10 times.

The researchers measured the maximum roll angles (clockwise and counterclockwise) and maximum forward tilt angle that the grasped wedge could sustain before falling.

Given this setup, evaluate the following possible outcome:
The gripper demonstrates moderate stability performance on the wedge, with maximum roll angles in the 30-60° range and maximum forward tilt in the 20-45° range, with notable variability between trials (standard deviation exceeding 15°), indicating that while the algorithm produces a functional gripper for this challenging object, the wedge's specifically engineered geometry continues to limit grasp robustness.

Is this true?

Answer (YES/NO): NO